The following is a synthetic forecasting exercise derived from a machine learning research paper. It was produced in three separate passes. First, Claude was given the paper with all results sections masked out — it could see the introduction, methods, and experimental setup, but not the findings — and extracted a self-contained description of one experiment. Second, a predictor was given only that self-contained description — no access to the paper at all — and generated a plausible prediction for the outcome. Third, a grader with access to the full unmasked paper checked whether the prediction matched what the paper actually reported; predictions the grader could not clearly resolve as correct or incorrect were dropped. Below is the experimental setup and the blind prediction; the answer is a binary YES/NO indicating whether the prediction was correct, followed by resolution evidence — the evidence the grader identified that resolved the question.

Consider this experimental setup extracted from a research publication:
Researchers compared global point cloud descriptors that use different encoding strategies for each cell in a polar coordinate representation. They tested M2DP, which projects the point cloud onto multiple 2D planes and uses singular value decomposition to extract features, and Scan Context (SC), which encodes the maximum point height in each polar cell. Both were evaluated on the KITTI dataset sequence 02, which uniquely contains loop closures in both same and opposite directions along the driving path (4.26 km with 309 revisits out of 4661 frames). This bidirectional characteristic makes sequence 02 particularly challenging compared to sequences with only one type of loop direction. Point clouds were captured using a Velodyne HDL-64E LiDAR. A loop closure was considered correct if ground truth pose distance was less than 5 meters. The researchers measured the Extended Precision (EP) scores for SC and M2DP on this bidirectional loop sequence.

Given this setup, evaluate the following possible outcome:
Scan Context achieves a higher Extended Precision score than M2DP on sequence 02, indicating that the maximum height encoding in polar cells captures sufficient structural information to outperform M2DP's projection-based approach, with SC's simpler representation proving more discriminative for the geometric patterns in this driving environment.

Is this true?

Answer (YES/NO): YES